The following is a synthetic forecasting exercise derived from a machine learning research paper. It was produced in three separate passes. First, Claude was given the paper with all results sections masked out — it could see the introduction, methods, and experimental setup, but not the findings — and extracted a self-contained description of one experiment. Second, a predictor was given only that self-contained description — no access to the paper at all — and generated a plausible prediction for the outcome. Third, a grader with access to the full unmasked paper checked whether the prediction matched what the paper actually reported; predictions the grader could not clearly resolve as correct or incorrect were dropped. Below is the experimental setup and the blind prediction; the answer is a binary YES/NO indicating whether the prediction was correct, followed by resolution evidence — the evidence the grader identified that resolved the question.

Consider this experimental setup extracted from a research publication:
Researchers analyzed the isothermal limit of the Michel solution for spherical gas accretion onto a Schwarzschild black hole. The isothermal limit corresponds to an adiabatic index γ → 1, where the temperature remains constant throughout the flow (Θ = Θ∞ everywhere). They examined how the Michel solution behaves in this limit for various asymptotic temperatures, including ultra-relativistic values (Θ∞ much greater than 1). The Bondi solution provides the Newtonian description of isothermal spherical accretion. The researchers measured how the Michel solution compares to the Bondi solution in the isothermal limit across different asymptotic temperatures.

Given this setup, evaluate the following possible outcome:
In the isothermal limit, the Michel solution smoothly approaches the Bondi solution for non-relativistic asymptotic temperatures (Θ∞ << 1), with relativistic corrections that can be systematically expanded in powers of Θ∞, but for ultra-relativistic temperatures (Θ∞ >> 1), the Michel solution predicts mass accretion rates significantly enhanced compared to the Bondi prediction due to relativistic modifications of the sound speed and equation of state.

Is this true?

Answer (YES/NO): NO